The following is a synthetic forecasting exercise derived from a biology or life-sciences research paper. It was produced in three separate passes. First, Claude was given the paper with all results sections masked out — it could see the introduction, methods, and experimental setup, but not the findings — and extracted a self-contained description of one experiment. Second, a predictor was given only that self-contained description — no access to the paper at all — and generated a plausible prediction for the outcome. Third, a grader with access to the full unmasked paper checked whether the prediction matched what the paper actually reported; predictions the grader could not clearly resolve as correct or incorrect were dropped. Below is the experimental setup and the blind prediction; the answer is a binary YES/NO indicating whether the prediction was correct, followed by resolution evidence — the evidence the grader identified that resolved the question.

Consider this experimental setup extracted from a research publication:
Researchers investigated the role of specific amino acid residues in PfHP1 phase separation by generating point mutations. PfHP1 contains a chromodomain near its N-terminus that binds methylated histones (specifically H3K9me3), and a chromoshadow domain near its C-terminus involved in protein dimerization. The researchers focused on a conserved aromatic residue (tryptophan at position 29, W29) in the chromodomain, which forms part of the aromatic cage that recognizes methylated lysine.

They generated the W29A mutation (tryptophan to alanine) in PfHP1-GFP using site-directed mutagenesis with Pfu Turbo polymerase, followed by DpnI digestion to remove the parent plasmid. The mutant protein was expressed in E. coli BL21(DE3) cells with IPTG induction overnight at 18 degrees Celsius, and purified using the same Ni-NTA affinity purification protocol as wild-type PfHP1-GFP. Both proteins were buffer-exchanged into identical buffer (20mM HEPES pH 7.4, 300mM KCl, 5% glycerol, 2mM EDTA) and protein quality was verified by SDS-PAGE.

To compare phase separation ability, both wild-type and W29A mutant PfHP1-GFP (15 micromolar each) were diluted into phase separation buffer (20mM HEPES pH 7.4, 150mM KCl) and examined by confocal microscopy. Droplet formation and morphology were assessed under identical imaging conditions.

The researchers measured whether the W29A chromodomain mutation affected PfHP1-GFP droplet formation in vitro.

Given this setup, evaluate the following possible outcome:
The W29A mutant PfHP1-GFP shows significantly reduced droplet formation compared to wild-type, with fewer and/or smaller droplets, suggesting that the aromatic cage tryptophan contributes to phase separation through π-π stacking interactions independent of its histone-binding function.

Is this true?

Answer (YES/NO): NO